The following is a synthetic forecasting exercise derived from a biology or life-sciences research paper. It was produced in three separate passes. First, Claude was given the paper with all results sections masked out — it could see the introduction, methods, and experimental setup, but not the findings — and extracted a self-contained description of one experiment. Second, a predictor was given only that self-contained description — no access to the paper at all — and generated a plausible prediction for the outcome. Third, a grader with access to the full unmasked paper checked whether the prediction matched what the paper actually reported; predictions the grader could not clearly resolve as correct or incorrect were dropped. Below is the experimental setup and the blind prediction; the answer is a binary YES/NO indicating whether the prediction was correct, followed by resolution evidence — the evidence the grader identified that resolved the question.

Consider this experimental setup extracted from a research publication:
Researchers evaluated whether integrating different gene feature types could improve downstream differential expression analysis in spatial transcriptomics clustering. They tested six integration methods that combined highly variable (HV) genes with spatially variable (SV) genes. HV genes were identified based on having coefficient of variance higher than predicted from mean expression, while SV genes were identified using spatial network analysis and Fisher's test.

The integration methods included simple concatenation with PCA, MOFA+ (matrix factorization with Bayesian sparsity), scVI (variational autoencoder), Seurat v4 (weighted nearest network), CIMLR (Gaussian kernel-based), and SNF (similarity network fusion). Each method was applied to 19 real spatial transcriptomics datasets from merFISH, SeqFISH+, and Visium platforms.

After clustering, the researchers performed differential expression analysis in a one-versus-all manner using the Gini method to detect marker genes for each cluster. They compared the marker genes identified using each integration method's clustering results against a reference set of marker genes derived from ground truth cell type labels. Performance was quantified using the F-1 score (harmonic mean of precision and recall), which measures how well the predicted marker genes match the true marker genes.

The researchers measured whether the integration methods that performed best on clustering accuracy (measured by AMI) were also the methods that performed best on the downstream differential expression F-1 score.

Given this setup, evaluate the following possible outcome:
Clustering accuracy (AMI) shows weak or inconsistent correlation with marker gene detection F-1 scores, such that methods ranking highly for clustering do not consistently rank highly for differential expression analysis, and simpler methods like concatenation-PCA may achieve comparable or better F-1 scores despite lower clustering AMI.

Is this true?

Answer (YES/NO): YES